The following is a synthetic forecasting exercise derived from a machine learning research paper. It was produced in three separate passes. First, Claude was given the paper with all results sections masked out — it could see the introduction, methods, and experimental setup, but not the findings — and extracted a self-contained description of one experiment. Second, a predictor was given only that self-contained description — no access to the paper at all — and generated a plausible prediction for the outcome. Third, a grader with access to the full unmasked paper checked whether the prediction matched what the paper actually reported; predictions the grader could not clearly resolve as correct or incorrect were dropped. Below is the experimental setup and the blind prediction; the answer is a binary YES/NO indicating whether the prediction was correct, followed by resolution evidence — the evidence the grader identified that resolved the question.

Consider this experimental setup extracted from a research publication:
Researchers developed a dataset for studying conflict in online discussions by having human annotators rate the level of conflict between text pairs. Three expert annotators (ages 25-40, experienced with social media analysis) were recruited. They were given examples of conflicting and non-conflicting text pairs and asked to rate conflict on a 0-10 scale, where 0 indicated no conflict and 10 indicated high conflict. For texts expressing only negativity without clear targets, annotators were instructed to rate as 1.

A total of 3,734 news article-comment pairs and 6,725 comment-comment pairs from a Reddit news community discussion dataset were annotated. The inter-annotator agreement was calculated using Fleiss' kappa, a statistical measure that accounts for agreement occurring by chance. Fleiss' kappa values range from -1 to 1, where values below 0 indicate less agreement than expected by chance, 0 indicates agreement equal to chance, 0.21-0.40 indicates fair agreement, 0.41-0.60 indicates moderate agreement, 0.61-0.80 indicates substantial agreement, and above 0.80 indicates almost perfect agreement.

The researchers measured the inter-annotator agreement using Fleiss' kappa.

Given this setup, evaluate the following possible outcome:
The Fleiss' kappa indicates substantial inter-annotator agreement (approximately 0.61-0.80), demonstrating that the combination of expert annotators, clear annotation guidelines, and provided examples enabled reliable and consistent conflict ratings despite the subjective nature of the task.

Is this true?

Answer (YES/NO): YES